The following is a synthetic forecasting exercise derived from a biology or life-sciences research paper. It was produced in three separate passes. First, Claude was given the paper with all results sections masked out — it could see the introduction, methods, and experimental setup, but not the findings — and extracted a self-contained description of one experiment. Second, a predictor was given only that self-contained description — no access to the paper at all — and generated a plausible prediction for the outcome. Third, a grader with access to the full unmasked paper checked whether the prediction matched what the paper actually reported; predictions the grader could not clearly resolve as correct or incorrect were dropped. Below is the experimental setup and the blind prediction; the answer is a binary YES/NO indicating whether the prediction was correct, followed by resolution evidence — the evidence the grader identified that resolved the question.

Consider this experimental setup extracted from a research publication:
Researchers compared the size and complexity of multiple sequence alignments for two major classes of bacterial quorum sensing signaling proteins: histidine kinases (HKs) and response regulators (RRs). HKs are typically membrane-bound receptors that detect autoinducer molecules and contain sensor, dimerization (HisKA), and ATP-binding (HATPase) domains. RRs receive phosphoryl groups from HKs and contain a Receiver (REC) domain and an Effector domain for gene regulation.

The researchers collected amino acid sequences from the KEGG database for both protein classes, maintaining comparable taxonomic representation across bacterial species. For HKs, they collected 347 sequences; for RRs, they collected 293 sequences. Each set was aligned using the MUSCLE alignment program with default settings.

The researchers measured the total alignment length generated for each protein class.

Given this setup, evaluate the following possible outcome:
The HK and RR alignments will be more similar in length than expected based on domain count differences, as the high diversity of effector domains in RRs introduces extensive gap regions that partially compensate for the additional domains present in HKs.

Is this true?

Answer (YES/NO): NO